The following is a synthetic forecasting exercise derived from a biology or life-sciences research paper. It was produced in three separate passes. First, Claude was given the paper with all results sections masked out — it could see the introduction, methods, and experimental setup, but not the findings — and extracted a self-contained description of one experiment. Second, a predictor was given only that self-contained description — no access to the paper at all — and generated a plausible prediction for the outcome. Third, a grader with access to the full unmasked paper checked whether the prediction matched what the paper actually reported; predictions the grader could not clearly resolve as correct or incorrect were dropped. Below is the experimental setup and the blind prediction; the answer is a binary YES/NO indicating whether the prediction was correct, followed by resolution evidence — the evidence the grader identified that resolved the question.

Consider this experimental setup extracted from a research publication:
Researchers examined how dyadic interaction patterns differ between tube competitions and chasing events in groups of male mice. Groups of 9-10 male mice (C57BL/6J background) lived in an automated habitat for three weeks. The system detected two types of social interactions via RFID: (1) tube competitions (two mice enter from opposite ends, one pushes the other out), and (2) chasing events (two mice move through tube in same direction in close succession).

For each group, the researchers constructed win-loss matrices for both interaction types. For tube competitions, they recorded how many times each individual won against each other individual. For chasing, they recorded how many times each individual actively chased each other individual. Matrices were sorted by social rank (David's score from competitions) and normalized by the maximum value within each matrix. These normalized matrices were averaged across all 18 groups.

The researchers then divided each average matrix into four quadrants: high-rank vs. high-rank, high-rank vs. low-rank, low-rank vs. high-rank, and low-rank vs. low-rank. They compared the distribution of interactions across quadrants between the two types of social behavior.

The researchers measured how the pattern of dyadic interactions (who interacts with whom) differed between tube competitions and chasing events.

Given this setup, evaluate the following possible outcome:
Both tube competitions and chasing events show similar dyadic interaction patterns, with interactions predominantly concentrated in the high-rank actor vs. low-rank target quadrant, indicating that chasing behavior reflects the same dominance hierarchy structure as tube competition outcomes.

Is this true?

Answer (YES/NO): NO